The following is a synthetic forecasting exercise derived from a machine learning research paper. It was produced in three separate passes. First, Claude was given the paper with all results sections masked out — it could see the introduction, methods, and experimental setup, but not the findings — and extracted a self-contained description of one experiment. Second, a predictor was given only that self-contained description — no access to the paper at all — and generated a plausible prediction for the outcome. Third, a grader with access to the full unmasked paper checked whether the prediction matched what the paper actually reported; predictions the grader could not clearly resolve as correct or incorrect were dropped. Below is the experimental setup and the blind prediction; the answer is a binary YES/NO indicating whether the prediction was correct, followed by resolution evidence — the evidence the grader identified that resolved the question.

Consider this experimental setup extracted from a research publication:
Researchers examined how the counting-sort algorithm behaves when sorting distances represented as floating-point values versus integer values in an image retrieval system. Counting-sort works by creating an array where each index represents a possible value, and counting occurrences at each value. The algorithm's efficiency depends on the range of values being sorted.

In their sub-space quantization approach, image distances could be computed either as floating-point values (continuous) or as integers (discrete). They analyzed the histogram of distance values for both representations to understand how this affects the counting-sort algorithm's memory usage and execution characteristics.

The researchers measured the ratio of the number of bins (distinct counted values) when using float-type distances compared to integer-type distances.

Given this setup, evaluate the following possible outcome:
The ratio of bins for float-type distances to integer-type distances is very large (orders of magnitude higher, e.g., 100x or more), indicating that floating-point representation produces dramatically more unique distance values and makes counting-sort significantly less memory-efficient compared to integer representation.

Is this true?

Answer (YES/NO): NO